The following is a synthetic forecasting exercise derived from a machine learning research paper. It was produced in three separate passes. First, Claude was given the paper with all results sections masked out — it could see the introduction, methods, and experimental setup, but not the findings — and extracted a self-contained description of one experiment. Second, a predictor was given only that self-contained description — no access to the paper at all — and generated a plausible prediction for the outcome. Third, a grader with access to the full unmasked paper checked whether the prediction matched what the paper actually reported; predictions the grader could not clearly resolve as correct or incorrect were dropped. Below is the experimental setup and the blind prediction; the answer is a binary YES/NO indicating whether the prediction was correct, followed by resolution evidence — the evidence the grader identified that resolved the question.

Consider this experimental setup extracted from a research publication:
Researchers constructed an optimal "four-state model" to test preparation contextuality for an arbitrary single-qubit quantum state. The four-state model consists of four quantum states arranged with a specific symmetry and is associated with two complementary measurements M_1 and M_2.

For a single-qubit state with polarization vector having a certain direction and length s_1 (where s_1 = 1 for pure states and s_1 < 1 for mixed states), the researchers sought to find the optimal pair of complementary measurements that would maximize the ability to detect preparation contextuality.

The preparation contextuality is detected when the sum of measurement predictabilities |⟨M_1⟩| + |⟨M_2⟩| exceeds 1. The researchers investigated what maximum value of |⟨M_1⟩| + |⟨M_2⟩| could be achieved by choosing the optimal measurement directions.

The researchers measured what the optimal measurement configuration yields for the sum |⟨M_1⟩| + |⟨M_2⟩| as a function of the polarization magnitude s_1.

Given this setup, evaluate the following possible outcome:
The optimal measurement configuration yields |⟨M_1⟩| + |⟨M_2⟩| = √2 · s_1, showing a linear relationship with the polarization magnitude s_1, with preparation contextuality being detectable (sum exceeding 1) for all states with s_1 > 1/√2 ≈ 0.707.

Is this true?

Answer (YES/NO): YES